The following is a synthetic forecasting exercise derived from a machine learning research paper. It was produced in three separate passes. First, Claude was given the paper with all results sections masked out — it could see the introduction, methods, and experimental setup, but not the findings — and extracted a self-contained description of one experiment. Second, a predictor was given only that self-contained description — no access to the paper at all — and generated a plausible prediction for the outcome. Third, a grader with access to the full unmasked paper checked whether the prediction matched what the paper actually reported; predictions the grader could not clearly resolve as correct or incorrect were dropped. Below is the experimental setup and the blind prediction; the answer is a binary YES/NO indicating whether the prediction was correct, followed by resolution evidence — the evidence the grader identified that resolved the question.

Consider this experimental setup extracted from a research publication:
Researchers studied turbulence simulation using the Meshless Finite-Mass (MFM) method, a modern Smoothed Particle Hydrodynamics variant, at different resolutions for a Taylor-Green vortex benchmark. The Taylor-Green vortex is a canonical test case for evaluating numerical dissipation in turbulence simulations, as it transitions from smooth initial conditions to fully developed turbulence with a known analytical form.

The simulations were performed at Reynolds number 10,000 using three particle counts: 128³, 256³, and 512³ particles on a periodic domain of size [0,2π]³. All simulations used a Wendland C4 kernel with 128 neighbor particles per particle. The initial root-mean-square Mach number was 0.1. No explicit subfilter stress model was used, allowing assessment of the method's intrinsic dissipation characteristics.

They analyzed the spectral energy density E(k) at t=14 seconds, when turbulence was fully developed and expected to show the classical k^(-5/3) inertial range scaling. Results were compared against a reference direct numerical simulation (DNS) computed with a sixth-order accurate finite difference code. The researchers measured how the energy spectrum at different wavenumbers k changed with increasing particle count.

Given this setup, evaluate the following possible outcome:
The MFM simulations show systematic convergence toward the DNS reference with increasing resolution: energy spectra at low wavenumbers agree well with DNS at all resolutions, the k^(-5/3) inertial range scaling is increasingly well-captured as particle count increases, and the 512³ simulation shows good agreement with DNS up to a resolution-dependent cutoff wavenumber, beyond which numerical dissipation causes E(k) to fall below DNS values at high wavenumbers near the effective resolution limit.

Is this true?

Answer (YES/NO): NO